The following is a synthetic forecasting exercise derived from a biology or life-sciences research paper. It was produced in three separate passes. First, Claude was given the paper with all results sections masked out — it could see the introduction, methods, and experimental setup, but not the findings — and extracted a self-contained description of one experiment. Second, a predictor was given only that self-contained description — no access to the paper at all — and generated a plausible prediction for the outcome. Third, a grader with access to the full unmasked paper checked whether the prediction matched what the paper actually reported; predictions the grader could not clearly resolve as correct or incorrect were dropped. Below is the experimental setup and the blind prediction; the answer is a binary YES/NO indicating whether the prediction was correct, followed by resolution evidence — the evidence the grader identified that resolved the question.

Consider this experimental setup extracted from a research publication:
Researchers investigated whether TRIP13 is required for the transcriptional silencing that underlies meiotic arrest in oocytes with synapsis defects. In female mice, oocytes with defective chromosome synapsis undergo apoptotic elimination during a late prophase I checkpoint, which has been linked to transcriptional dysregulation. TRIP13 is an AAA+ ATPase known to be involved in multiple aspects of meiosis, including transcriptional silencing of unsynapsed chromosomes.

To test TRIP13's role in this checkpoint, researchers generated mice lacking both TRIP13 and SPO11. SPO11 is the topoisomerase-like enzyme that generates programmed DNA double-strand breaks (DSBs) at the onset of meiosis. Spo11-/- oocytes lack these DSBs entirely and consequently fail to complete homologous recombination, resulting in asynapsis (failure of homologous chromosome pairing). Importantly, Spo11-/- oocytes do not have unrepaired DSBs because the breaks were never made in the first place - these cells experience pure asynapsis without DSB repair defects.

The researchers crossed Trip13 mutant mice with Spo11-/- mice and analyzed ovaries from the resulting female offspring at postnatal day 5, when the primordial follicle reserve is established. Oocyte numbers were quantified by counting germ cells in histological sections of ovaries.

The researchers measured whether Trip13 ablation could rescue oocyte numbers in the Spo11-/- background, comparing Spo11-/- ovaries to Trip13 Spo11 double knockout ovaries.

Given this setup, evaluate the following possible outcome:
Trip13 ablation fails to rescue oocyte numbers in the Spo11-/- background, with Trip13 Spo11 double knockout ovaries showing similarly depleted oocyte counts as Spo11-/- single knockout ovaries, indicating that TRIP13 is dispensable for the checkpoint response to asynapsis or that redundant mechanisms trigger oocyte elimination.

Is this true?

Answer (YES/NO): YES